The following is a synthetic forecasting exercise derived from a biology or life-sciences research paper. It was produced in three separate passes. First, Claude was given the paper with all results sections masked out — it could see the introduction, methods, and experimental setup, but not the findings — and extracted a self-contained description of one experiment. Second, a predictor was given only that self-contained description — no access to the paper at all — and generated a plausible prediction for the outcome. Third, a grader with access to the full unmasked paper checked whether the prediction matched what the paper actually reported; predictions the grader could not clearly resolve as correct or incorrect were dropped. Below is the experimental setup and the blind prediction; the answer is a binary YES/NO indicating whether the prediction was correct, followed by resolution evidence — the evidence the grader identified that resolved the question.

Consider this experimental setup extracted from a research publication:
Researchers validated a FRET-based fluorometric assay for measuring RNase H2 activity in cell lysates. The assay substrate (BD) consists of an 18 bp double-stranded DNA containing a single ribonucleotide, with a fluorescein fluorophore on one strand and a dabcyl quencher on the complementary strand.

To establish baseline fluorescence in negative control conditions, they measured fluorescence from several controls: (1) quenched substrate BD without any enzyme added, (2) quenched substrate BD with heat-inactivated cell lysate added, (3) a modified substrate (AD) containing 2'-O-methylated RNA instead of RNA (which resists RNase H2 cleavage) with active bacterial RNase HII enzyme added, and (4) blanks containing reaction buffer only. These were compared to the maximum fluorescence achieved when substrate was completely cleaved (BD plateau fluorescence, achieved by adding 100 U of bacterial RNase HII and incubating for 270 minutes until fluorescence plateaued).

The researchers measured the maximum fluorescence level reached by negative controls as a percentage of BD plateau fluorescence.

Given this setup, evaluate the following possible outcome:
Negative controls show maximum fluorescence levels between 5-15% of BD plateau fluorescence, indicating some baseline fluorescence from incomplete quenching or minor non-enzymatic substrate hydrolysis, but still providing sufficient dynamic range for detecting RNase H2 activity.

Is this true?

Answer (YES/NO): YES